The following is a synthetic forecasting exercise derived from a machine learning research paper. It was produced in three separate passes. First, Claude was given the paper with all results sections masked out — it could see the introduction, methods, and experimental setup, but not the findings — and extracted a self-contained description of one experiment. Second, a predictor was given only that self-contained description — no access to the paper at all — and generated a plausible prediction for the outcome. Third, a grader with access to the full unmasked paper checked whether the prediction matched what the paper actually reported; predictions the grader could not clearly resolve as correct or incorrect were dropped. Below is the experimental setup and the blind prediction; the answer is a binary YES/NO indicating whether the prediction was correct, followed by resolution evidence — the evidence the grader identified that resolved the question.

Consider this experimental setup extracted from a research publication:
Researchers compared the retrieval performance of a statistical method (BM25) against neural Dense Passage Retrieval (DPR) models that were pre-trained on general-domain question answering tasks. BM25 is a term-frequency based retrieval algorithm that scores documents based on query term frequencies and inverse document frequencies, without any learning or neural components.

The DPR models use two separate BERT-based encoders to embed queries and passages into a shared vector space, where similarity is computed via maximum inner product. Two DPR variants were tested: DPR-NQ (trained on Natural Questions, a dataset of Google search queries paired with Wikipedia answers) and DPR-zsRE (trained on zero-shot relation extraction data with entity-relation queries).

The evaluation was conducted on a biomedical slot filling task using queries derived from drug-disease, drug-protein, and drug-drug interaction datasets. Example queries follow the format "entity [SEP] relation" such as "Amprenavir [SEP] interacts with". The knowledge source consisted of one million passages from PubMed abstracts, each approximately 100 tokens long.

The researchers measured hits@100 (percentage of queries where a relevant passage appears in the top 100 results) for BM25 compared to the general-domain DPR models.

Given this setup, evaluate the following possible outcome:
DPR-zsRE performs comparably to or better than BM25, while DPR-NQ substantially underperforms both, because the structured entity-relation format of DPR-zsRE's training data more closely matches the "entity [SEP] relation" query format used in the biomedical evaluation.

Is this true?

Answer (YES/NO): NO